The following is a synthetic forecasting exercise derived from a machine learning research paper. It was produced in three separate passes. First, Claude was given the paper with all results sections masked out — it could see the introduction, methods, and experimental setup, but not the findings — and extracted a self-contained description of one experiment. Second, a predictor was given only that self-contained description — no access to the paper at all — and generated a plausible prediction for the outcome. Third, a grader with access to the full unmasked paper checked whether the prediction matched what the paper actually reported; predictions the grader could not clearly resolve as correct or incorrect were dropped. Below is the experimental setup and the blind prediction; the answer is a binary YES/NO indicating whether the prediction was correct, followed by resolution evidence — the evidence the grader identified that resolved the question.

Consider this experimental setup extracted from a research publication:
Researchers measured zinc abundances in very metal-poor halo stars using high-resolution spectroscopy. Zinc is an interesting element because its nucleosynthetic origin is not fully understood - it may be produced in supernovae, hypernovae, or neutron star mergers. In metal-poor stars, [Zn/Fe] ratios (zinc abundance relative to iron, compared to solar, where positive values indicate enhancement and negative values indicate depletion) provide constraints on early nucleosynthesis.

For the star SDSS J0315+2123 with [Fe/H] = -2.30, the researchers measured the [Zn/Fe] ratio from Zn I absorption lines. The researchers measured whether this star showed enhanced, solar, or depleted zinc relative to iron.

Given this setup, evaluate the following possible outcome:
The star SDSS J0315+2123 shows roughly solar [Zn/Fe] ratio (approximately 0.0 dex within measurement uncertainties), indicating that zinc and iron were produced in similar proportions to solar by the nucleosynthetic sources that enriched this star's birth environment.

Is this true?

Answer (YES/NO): NO